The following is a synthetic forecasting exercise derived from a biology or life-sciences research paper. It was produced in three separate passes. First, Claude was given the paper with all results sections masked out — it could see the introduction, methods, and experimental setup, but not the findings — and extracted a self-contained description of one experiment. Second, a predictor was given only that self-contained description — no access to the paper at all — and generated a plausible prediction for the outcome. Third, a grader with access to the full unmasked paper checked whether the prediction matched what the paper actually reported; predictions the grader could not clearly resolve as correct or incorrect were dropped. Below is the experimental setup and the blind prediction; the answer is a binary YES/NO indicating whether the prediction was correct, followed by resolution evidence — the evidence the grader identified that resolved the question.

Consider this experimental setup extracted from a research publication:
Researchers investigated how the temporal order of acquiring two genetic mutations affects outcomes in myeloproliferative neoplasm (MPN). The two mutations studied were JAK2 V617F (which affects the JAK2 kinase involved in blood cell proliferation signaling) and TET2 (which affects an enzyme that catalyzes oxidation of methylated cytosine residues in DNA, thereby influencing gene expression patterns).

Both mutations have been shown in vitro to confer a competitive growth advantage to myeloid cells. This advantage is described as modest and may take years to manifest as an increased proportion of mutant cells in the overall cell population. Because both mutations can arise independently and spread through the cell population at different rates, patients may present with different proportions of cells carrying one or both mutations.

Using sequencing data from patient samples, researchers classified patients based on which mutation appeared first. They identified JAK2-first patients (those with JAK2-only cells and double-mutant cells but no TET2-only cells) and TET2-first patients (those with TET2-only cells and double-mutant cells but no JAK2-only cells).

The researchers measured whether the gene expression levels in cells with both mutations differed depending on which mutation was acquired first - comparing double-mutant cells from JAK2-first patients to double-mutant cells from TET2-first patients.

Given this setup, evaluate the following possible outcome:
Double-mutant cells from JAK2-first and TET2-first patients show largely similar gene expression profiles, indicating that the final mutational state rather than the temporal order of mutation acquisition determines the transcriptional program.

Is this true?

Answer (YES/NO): NO